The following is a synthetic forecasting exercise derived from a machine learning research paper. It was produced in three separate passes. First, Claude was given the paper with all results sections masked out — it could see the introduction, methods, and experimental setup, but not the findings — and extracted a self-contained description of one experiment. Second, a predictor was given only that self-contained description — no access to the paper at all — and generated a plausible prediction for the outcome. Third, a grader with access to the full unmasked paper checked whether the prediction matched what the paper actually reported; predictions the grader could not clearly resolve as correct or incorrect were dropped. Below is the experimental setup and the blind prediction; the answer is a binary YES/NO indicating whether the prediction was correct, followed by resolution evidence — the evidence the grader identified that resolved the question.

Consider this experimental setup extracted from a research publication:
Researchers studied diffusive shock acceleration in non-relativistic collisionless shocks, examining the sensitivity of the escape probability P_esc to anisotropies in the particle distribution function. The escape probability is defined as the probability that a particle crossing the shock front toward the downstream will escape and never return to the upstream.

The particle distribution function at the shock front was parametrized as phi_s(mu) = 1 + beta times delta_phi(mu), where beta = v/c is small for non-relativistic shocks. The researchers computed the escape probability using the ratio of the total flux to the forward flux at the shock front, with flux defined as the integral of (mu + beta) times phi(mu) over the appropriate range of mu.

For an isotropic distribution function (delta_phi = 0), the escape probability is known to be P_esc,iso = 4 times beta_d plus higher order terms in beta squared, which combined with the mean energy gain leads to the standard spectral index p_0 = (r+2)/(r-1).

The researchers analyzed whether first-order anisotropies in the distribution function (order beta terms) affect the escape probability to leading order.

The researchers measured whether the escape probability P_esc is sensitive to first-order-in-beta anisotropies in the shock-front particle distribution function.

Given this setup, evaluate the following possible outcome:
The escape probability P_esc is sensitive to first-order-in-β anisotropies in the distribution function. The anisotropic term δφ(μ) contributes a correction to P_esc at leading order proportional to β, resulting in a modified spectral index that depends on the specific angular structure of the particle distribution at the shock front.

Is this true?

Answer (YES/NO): YES